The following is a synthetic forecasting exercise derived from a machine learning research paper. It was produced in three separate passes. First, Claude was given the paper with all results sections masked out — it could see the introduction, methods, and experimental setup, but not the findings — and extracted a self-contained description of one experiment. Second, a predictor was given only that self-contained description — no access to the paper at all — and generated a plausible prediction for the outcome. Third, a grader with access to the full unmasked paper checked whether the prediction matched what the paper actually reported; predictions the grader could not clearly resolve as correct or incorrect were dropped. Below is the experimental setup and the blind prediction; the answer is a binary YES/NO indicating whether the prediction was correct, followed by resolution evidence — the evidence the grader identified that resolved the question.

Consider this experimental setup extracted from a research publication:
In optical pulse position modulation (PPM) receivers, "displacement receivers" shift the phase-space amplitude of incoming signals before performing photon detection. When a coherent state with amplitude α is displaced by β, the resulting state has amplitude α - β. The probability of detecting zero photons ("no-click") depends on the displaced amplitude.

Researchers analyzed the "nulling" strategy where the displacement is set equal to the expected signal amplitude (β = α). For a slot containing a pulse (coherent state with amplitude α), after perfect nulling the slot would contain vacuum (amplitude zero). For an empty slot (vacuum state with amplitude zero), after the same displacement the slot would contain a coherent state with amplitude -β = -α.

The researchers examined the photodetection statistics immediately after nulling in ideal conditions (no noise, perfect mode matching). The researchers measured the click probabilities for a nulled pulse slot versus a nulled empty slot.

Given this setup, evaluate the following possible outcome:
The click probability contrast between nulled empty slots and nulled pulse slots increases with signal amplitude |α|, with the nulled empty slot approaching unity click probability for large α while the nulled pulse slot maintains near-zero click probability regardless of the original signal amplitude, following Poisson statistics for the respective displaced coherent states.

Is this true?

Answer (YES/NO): YES